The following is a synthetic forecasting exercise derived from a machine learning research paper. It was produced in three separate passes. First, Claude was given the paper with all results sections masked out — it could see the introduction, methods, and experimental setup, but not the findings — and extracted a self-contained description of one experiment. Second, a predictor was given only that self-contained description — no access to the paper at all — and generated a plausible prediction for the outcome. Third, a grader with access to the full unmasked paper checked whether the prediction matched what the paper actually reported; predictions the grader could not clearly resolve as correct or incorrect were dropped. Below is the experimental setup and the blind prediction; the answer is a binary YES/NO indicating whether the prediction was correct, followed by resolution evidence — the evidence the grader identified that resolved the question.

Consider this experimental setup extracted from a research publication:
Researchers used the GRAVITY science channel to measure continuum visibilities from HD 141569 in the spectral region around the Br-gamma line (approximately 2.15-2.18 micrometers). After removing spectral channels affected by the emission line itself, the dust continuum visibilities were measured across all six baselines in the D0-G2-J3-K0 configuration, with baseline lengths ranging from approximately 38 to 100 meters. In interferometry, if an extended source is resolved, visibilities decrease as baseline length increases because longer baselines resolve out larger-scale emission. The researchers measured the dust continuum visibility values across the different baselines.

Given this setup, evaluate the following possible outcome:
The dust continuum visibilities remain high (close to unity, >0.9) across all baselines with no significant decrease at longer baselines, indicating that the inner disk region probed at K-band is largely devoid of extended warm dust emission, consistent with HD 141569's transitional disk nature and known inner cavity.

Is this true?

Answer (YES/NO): NO